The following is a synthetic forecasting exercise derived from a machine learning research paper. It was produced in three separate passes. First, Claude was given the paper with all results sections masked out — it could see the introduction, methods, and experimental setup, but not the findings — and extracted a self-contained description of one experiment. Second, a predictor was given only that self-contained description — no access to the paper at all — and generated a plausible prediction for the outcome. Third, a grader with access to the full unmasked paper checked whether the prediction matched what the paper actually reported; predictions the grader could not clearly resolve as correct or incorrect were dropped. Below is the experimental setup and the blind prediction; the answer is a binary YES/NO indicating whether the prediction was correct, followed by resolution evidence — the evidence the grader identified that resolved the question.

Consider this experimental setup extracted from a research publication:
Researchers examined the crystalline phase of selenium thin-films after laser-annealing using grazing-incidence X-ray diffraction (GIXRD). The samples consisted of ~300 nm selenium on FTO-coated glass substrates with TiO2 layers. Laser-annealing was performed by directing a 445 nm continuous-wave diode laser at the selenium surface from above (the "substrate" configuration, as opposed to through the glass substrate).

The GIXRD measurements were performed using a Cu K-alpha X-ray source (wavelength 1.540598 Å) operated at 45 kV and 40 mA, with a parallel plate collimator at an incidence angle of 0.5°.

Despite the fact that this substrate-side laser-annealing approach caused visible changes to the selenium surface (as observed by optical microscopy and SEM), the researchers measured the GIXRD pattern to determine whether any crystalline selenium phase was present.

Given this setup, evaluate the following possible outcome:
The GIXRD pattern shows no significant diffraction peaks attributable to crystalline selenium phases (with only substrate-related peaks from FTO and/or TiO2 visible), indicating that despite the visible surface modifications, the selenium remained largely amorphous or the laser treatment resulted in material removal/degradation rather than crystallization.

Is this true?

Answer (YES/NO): NO